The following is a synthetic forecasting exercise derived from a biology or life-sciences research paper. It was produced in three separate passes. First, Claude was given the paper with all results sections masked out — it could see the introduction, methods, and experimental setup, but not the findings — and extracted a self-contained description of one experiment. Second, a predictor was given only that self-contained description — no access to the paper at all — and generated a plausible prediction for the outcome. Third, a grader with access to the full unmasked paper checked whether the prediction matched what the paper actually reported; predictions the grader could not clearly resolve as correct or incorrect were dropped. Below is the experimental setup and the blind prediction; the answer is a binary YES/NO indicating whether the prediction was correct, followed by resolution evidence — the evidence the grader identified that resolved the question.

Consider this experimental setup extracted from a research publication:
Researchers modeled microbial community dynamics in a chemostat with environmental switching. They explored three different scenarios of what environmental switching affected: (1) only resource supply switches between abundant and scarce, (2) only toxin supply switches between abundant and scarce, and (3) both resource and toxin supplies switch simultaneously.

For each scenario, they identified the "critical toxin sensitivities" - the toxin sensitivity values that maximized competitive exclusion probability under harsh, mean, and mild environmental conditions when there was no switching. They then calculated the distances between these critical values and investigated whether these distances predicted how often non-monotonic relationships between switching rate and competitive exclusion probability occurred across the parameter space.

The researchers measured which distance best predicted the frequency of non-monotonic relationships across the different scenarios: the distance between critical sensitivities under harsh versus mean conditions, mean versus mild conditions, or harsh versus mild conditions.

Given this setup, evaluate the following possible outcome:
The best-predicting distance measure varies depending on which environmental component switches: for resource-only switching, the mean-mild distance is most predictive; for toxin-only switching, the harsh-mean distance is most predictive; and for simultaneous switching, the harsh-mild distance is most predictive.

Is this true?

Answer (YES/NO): NO